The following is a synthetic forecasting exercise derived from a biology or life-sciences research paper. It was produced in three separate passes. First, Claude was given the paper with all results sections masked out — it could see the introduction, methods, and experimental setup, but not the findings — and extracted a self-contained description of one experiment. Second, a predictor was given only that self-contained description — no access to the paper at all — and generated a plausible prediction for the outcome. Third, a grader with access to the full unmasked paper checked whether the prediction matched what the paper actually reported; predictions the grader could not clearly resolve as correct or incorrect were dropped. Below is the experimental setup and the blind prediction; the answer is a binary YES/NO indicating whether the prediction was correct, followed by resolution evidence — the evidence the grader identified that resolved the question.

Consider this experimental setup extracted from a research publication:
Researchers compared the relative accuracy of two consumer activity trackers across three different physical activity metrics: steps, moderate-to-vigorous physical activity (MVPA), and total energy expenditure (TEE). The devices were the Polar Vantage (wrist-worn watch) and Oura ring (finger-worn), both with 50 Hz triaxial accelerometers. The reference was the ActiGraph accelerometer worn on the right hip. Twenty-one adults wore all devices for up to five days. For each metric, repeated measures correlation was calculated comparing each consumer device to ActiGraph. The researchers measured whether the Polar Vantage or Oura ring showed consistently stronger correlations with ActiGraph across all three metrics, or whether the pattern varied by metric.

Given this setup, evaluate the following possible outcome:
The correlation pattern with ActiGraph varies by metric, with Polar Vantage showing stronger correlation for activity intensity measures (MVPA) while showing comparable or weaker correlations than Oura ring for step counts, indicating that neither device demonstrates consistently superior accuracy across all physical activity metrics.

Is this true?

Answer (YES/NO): YES